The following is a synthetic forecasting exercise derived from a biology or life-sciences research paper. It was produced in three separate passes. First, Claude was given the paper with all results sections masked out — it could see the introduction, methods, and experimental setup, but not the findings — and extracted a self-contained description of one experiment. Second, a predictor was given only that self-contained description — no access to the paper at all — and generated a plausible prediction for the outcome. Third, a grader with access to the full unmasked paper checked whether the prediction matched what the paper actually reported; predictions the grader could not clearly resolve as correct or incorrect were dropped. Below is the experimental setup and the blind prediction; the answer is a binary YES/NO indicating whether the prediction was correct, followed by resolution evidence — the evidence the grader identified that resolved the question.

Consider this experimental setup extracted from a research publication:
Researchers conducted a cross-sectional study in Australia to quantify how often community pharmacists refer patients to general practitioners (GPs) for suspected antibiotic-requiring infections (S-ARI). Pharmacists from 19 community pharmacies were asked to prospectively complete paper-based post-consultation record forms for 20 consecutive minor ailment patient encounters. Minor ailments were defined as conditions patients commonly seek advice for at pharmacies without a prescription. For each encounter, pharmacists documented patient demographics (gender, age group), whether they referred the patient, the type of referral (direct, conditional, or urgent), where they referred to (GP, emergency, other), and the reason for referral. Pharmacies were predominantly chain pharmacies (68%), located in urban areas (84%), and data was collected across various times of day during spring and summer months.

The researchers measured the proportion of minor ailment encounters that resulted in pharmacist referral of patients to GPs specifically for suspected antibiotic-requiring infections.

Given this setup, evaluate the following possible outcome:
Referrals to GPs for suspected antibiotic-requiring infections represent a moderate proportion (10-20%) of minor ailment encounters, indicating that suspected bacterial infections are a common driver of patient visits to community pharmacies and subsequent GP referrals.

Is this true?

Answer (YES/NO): YES